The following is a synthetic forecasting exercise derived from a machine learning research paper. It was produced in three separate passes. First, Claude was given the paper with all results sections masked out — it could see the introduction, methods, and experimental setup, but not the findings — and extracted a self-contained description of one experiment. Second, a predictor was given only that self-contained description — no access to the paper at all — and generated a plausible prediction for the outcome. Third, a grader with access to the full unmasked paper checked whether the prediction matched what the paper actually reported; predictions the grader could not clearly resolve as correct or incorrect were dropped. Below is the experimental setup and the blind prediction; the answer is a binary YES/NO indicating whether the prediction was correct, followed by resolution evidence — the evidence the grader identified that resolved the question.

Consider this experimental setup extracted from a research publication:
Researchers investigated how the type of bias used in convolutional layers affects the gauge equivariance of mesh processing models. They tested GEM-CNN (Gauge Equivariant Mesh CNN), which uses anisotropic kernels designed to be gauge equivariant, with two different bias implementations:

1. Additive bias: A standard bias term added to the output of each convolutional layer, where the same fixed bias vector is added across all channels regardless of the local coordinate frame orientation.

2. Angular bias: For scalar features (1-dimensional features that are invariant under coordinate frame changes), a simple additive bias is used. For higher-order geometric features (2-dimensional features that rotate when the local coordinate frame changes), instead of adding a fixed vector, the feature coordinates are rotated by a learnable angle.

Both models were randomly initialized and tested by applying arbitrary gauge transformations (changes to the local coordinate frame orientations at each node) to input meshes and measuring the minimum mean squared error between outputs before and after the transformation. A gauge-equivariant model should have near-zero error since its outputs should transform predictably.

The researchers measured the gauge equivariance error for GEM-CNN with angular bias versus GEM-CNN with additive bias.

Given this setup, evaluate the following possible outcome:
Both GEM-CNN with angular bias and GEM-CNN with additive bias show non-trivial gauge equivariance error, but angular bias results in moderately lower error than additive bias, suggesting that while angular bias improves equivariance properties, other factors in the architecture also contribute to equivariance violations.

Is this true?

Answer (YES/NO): NO